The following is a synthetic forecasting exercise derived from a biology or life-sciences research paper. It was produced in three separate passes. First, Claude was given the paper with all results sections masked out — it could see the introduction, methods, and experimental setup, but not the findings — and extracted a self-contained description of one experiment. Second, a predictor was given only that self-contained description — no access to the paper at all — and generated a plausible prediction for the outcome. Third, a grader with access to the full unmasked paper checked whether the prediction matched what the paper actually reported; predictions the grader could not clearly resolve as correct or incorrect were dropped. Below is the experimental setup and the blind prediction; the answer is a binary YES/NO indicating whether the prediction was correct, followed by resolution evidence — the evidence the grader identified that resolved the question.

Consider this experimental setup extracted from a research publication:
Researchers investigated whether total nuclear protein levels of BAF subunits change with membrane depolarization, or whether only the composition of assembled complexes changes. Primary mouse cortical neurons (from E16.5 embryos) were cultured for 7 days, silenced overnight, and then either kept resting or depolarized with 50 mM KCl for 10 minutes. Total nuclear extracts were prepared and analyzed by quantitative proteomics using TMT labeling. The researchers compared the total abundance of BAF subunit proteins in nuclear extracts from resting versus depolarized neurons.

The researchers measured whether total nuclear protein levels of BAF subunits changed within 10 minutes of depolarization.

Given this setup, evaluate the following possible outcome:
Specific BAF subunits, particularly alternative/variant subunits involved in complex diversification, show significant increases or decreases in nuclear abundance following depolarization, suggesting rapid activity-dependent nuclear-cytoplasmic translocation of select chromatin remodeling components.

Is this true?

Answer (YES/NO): NO